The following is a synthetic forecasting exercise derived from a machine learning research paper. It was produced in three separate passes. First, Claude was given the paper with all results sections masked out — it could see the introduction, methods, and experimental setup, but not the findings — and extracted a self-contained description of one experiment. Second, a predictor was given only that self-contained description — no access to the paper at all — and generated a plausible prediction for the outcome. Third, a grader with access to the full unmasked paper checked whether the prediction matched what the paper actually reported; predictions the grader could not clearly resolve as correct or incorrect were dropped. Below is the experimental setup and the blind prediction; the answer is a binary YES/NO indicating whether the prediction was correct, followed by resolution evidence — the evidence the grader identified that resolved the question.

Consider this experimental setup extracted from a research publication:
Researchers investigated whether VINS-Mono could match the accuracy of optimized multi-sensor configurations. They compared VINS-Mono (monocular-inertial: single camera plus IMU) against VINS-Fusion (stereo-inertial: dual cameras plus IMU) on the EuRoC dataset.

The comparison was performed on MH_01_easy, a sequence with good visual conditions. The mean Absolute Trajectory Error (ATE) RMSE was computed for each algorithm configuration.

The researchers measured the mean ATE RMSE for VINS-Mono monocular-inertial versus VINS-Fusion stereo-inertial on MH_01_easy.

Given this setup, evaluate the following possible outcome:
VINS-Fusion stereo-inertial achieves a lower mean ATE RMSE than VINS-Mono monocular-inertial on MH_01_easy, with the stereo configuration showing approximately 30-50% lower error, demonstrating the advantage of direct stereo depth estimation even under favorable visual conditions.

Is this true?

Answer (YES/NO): NO